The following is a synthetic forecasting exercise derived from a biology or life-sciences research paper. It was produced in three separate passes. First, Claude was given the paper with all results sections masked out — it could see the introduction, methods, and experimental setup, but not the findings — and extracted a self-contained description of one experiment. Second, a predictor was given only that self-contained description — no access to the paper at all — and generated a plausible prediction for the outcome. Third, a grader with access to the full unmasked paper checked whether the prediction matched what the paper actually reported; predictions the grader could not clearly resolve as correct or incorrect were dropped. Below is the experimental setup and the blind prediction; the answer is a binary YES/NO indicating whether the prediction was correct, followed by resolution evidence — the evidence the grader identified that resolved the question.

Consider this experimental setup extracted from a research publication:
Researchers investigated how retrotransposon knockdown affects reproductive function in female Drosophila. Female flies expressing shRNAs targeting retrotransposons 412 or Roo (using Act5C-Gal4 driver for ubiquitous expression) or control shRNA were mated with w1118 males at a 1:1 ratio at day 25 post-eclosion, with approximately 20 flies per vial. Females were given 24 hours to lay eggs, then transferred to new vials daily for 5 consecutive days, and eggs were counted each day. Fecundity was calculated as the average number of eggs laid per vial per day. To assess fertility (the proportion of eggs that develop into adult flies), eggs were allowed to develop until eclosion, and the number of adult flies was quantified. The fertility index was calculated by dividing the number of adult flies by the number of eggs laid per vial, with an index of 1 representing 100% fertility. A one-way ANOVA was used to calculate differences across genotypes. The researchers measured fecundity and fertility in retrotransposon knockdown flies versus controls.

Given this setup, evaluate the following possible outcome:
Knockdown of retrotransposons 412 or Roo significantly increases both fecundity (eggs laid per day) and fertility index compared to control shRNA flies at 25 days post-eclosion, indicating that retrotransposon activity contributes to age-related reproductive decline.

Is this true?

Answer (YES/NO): NO